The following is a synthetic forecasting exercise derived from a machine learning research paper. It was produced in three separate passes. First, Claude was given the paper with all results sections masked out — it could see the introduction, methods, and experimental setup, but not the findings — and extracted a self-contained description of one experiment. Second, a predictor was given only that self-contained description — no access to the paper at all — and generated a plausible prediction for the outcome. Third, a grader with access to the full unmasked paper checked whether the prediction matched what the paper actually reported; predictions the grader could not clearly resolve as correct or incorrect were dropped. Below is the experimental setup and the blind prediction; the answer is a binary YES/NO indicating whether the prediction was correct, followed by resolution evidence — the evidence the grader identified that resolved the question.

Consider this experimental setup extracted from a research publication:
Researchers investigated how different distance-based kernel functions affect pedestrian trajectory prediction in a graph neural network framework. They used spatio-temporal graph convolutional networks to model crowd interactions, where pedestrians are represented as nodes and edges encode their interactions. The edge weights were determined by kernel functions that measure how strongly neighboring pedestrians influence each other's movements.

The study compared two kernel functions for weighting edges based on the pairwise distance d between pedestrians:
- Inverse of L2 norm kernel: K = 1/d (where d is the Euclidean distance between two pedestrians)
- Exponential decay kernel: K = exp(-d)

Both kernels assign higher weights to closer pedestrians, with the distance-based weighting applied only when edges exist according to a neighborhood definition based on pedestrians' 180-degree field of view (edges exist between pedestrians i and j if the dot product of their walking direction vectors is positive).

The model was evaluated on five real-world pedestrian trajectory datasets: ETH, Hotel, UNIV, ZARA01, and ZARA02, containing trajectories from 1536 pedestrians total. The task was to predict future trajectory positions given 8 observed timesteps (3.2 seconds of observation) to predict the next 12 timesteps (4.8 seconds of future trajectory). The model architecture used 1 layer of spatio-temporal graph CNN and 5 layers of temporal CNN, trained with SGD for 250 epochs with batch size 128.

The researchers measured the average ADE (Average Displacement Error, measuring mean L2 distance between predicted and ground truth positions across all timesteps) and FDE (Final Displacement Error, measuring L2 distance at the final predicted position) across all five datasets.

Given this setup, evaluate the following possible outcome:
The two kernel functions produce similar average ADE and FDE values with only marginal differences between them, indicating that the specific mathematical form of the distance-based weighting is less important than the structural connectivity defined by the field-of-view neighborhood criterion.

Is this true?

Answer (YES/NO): NO